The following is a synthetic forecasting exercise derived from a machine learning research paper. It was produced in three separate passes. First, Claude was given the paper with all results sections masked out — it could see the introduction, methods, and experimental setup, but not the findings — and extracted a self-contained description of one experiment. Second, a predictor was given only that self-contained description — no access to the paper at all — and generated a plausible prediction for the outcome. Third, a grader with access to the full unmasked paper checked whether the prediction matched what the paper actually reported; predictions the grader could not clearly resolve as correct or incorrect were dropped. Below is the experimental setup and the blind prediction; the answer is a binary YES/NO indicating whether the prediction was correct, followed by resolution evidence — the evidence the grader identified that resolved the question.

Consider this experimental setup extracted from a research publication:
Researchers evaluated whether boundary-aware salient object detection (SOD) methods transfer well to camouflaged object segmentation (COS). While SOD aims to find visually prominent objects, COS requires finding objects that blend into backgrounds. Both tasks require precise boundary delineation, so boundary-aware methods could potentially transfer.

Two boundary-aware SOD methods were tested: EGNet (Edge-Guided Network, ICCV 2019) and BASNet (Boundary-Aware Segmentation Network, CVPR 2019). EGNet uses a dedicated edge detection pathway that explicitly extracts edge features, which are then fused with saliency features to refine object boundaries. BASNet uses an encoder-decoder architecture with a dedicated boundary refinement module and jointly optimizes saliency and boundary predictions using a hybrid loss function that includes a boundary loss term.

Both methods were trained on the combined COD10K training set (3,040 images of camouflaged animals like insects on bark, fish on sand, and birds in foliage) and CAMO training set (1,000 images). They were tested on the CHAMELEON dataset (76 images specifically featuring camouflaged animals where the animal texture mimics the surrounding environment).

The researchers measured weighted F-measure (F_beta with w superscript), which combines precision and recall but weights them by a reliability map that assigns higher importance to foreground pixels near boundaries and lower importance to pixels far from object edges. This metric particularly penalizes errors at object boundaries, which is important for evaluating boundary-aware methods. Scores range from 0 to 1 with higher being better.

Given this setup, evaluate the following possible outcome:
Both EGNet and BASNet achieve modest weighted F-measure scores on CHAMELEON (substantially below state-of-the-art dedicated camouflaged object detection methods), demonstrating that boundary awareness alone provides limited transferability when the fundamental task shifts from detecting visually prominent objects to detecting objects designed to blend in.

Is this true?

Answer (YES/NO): NO